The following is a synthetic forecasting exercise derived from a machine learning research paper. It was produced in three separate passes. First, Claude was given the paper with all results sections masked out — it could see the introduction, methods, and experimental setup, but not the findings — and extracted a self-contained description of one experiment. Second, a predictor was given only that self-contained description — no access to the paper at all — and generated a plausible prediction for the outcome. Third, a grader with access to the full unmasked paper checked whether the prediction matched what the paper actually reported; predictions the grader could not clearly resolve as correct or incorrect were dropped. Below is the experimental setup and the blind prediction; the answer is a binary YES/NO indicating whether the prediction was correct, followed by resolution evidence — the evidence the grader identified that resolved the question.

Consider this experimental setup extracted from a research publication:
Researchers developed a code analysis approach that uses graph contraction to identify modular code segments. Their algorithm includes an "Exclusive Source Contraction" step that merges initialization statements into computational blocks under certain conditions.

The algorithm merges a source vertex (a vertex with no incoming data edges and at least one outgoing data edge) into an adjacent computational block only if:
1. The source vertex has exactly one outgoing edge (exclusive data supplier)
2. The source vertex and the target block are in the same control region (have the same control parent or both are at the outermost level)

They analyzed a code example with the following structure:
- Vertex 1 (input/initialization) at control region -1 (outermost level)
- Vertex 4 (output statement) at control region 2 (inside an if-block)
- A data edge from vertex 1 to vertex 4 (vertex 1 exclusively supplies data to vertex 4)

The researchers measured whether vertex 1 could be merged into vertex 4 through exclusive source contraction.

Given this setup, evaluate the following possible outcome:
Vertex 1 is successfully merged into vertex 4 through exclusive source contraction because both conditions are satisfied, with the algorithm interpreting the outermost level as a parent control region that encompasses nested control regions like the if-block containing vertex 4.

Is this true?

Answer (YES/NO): NO